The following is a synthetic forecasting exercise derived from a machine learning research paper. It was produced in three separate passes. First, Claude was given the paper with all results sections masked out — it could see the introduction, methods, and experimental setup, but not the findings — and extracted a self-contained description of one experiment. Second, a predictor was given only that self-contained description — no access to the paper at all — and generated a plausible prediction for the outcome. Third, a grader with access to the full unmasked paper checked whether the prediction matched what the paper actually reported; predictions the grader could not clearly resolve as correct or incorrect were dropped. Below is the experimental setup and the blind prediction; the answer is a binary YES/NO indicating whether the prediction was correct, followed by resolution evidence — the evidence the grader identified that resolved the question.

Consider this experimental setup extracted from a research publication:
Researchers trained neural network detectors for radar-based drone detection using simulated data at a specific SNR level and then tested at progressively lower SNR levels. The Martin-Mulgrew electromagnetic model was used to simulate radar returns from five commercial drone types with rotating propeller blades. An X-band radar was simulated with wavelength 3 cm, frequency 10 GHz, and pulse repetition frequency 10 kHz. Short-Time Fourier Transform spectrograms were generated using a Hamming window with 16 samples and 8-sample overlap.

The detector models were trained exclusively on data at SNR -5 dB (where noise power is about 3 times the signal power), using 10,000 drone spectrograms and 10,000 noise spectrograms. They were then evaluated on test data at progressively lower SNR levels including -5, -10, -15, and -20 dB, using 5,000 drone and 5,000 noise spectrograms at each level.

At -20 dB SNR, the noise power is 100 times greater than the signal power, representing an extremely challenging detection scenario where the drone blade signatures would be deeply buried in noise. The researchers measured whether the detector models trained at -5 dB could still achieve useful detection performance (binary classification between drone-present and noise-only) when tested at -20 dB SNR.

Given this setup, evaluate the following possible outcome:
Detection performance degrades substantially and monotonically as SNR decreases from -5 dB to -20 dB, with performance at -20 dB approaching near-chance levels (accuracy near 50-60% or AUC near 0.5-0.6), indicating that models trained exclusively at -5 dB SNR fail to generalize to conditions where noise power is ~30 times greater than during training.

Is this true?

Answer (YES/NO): NO